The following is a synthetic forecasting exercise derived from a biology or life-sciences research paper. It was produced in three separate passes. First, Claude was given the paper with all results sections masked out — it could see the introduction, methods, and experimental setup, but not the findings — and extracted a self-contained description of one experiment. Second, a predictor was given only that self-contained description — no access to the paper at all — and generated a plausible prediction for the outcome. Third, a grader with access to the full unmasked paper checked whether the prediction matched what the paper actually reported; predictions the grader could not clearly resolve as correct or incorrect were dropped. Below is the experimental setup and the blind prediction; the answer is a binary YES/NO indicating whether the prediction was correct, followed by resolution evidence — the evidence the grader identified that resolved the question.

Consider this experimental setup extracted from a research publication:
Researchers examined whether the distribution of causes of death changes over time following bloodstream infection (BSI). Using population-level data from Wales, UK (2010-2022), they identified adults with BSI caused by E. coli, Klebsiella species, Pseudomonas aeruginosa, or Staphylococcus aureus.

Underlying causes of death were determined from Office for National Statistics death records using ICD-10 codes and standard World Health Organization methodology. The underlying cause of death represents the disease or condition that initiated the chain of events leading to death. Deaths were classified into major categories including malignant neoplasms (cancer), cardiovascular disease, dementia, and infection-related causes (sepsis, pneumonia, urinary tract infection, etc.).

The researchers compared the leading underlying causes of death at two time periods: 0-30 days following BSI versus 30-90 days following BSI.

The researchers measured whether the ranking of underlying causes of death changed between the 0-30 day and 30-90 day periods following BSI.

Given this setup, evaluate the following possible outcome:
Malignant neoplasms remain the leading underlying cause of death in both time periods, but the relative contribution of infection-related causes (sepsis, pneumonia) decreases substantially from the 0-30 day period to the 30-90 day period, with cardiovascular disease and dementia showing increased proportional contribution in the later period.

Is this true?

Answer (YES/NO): YES